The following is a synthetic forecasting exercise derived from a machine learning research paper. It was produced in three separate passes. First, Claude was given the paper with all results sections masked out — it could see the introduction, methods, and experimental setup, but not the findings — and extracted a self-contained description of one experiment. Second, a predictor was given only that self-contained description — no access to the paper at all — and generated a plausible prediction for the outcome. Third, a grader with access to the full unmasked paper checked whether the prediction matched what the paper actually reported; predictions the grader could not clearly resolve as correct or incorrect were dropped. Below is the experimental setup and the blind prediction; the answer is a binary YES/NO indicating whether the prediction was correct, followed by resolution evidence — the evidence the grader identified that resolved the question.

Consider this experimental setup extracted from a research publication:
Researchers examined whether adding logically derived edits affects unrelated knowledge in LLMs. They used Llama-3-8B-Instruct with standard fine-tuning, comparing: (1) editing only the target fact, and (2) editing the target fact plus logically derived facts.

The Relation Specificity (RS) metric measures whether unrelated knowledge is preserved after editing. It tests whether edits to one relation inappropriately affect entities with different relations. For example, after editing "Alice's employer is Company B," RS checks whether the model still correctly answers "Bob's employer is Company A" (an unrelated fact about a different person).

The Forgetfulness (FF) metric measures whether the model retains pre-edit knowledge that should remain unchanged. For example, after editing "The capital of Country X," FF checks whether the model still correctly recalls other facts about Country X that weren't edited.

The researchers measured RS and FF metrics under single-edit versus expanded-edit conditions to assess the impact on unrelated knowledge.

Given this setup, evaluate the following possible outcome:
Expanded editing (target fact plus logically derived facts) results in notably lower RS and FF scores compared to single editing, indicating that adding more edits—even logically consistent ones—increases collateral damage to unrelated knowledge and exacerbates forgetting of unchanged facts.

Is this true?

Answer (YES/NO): NO